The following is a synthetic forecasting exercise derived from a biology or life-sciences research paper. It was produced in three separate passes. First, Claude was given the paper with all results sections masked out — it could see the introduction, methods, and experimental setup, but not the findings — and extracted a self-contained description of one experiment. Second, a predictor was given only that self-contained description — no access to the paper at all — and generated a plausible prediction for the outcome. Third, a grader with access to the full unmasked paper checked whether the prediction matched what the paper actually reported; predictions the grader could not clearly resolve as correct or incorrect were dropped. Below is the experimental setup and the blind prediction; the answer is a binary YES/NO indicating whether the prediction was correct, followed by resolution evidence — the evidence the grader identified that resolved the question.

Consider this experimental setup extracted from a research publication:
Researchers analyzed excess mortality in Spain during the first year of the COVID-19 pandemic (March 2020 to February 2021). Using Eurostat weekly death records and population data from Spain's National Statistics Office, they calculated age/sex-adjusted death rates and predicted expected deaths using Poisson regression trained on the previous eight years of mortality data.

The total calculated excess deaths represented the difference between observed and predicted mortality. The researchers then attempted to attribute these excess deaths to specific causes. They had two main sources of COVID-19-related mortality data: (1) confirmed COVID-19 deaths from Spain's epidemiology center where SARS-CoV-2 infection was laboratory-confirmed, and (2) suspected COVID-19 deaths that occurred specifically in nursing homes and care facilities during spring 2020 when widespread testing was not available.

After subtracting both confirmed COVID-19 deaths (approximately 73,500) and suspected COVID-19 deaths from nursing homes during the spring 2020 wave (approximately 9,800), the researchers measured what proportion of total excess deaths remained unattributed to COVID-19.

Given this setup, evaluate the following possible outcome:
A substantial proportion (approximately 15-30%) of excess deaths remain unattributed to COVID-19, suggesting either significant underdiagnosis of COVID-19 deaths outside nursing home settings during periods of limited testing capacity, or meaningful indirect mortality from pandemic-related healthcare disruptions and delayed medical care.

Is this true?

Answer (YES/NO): NO